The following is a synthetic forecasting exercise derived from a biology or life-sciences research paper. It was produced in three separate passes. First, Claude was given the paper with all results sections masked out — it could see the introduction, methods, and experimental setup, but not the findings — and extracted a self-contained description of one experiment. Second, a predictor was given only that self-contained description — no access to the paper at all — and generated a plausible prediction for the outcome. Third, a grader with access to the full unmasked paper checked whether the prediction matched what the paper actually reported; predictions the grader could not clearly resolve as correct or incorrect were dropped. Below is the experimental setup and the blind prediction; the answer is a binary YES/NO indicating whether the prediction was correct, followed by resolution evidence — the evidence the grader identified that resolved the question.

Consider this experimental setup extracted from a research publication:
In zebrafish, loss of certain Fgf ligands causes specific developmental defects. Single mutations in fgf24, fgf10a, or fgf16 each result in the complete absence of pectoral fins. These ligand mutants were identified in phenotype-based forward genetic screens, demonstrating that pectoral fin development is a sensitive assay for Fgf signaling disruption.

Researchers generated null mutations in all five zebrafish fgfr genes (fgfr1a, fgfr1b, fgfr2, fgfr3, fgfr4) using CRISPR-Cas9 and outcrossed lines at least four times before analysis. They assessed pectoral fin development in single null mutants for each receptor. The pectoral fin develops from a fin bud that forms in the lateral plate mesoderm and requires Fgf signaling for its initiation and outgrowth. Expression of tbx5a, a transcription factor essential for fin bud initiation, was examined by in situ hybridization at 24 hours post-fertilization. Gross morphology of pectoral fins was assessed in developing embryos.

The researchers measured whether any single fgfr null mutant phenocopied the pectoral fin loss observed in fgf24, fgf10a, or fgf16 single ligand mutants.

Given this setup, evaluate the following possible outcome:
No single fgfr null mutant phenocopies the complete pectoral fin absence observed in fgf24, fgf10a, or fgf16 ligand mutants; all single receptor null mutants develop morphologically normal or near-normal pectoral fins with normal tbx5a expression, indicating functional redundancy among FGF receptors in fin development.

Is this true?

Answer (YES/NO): YES